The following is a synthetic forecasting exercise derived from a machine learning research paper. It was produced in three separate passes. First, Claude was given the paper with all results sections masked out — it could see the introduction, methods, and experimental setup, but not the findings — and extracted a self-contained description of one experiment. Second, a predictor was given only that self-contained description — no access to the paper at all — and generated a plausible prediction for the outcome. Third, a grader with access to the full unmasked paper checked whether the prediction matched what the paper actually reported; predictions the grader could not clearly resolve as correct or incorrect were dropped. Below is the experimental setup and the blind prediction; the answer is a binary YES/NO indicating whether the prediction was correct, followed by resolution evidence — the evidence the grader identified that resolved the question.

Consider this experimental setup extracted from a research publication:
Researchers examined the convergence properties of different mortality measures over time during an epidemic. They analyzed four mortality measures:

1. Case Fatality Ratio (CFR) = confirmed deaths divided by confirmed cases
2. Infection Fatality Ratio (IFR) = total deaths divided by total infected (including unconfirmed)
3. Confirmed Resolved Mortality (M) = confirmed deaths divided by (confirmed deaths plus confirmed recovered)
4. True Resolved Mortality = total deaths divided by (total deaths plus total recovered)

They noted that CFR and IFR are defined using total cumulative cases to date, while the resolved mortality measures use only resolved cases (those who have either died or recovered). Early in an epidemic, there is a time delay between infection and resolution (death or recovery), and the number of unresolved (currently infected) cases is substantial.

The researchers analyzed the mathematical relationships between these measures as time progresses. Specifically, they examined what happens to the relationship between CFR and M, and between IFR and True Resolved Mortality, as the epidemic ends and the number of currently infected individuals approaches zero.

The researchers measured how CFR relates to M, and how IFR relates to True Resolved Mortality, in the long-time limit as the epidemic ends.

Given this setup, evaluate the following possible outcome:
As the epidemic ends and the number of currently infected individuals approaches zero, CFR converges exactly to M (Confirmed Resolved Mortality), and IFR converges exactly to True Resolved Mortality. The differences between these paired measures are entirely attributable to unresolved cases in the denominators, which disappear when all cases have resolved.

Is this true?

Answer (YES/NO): YES